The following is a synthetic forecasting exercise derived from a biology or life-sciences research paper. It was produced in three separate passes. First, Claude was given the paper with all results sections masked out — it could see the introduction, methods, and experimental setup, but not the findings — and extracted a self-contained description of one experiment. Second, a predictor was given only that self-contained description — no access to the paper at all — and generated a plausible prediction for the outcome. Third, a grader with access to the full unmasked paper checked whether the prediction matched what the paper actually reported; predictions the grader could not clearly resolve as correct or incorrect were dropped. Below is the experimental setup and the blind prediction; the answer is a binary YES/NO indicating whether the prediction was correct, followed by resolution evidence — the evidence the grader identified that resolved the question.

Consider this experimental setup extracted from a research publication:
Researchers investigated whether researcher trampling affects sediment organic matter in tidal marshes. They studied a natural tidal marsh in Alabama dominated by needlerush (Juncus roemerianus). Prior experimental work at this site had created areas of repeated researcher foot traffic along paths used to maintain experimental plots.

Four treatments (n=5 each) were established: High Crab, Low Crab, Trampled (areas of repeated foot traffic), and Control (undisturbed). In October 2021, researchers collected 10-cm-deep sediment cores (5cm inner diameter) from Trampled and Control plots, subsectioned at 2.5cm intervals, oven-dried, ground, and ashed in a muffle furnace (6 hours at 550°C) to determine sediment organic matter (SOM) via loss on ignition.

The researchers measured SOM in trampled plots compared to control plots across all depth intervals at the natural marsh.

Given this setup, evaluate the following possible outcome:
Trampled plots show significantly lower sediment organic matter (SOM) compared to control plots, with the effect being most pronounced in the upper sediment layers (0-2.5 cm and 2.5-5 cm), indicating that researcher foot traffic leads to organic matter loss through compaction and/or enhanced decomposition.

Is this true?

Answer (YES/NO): NO